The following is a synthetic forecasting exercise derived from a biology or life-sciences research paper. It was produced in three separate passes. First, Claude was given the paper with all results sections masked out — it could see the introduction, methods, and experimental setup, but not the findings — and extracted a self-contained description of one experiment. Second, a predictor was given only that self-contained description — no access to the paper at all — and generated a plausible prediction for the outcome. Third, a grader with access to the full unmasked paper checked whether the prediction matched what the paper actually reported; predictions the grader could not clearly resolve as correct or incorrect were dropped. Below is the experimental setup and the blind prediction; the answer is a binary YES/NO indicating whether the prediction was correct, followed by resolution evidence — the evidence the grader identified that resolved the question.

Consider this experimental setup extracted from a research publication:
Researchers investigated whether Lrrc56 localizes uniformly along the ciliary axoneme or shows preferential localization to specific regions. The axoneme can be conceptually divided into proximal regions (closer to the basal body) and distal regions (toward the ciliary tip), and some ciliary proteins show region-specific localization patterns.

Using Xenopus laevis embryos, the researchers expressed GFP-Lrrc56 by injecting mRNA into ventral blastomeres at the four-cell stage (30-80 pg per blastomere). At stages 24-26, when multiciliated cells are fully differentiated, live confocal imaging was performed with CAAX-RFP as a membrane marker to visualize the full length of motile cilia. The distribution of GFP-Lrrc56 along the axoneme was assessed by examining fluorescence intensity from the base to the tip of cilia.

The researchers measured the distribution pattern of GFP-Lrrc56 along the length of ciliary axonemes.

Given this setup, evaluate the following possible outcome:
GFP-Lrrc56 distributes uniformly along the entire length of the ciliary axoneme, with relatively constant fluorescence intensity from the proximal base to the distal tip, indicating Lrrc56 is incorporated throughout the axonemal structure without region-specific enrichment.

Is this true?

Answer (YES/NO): NO